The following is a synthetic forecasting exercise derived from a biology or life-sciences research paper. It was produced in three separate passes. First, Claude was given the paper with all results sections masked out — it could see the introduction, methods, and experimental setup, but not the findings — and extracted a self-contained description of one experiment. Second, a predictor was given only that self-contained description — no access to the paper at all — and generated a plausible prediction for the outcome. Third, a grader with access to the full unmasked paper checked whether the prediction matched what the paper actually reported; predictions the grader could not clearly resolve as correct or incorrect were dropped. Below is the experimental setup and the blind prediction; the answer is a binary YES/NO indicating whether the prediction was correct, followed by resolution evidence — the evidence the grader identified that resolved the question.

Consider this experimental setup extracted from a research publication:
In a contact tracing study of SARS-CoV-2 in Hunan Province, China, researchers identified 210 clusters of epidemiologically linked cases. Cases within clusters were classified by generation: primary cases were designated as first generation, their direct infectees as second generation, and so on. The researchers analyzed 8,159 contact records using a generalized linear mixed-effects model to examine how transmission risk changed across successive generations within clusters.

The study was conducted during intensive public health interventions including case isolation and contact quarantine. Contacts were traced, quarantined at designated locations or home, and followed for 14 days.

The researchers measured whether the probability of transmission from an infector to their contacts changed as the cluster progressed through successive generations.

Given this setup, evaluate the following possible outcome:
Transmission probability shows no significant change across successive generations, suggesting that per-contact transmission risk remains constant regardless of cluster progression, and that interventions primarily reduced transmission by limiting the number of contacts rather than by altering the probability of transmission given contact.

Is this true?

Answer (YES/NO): NO